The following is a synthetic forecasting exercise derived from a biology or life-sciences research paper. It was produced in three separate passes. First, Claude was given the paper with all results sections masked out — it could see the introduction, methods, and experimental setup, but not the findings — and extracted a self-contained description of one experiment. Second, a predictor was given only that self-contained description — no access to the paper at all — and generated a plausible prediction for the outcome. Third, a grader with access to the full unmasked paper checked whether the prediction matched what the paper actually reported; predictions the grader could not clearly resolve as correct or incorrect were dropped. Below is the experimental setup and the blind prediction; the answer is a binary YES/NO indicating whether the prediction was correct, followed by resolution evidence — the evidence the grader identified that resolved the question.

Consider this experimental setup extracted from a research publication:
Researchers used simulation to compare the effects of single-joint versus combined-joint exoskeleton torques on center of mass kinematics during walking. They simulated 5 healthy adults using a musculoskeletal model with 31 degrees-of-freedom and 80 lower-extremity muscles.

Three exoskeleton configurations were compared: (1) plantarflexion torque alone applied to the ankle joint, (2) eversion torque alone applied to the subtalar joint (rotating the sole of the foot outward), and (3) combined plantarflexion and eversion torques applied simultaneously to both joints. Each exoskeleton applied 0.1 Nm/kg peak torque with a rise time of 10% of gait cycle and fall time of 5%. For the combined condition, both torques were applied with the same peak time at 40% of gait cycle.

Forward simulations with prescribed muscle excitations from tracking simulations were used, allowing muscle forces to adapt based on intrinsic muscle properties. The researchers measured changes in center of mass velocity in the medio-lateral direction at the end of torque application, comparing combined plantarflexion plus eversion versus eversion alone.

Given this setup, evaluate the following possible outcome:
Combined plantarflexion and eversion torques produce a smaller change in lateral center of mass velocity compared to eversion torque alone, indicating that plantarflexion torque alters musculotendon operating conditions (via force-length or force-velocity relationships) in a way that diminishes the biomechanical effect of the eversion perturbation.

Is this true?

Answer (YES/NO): NO